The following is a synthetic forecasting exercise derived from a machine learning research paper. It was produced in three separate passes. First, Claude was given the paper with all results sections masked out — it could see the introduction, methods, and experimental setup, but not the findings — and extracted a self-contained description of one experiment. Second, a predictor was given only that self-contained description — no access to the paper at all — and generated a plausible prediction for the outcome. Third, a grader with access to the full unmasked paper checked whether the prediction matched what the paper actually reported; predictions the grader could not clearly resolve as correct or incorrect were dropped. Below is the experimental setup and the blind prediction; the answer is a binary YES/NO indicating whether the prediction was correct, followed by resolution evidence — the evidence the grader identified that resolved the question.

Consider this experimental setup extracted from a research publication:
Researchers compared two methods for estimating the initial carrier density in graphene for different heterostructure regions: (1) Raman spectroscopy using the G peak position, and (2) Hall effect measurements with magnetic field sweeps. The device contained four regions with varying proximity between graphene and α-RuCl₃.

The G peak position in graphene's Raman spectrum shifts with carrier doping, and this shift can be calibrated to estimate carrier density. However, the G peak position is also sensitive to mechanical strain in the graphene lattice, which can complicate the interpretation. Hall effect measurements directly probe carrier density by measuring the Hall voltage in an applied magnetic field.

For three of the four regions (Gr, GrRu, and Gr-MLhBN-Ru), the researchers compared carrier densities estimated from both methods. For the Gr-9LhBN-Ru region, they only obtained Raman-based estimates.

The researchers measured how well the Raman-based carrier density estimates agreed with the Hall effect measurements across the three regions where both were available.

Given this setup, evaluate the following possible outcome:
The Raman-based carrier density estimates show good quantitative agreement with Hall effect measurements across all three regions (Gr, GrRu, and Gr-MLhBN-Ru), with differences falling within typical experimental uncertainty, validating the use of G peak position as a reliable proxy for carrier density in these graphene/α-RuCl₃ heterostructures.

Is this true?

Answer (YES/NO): YES